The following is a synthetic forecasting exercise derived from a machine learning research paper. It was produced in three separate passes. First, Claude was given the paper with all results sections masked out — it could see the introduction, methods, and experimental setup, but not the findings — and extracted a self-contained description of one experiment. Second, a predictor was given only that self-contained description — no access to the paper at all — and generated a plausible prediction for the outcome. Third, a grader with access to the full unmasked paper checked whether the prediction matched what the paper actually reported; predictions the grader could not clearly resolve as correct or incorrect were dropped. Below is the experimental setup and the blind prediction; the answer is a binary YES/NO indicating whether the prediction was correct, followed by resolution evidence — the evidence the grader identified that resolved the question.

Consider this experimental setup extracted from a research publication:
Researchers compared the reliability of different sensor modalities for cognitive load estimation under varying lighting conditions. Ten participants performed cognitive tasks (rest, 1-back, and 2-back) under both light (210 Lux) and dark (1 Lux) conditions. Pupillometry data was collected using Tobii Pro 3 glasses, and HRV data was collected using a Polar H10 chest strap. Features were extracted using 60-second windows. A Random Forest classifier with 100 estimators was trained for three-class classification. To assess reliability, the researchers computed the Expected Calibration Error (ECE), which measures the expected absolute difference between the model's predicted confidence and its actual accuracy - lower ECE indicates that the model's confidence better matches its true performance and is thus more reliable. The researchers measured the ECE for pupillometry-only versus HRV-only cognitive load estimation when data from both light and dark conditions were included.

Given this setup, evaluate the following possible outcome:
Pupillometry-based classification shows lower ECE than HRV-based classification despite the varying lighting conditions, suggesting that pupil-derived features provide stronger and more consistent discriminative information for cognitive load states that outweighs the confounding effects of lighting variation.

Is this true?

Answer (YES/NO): NO